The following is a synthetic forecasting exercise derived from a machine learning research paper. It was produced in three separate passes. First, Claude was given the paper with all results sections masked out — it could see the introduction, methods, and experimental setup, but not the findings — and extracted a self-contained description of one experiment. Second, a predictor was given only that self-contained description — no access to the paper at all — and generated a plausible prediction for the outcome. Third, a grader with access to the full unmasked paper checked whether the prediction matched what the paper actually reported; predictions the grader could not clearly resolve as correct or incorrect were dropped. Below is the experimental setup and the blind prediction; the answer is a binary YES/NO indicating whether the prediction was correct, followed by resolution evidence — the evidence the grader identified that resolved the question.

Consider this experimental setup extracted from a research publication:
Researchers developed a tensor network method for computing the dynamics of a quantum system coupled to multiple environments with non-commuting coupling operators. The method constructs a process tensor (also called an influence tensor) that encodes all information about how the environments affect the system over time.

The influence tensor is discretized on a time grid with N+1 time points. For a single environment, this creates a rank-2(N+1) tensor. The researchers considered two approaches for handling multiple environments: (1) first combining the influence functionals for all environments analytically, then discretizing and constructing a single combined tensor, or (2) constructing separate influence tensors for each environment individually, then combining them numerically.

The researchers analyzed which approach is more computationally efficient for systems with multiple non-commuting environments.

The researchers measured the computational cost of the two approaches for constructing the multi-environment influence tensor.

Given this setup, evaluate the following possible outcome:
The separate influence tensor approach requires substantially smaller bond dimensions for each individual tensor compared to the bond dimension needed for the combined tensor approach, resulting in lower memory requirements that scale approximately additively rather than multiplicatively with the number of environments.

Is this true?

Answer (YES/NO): NO